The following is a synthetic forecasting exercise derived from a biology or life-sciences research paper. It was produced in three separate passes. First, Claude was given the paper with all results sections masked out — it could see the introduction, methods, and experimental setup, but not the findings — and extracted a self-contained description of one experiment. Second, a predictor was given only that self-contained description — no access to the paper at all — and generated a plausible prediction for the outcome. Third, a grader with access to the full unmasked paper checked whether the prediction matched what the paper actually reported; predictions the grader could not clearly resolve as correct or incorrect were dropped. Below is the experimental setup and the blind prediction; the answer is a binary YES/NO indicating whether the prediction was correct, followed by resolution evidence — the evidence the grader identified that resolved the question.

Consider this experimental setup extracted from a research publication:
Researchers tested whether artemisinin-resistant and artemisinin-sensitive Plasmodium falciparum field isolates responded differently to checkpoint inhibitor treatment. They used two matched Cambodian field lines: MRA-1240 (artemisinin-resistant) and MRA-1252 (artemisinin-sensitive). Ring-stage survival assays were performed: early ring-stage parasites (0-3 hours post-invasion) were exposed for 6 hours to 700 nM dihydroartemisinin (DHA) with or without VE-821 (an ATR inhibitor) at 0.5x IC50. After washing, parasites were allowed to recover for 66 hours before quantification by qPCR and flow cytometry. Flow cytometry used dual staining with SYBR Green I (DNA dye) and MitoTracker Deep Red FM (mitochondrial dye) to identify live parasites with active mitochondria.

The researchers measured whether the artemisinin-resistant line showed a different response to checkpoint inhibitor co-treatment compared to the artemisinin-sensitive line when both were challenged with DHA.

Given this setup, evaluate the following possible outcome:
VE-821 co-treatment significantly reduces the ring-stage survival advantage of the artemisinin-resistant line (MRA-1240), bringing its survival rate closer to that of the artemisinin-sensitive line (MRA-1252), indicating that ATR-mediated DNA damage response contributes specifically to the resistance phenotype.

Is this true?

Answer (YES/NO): NO